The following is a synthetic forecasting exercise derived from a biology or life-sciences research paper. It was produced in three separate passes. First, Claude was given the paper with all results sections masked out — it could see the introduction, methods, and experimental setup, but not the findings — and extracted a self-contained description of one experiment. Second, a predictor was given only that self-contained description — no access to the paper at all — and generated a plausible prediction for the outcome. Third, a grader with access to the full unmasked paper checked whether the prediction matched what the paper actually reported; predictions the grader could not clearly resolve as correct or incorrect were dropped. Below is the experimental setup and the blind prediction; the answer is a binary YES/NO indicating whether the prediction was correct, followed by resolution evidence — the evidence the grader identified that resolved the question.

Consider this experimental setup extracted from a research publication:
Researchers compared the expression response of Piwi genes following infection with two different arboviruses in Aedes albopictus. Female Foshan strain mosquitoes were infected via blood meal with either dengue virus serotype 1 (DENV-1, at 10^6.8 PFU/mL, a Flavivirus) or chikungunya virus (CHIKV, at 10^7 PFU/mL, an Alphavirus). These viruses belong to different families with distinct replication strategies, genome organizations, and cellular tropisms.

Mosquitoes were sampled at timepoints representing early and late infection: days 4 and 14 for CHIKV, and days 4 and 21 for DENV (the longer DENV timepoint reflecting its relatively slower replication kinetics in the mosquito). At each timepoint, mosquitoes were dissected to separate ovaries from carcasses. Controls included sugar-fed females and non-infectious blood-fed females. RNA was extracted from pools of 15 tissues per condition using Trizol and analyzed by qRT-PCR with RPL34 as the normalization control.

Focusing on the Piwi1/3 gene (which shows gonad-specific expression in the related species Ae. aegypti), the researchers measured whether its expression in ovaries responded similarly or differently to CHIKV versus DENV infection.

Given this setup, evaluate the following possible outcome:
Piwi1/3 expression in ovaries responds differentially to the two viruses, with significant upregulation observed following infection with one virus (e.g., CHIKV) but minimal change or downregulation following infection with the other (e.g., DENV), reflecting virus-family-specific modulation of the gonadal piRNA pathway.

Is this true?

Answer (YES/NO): NO